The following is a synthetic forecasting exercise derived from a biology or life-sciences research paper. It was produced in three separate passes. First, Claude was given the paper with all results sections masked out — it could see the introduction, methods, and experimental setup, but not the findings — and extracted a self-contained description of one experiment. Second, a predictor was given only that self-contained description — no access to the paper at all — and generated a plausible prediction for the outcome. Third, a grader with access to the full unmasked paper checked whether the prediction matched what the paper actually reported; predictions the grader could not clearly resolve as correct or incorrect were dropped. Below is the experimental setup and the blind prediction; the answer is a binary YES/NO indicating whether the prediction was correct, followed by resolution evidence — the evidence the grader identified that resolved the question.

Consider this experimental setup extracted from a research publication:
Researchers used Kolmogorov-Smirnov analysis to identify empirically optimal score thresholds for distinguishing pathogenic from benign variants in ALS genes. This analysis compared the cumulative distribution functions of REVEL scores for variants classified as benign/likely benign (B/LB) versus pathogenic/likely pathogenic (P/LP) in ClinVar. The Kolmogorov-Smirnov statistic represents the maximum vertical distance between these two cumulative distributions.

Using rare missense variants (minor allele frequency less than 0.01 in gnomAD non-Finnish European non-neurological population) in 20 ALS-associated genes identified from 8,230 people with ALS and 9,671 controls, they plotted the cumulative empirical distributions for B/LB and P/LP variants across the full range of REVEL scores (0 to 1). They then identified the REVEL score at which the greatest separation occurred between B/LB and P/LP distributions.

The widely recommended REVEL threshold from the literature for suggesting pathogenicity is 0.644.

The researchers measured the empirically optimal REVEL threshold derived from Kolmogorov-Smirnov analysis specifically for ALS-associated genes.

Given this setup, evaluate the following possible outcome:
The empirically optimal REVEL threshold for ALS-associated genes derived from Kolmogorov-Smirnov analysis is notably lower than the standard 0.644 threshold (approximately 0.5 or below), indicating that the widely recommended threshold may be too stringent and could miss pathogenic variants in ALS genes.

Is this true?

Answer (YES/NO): YES